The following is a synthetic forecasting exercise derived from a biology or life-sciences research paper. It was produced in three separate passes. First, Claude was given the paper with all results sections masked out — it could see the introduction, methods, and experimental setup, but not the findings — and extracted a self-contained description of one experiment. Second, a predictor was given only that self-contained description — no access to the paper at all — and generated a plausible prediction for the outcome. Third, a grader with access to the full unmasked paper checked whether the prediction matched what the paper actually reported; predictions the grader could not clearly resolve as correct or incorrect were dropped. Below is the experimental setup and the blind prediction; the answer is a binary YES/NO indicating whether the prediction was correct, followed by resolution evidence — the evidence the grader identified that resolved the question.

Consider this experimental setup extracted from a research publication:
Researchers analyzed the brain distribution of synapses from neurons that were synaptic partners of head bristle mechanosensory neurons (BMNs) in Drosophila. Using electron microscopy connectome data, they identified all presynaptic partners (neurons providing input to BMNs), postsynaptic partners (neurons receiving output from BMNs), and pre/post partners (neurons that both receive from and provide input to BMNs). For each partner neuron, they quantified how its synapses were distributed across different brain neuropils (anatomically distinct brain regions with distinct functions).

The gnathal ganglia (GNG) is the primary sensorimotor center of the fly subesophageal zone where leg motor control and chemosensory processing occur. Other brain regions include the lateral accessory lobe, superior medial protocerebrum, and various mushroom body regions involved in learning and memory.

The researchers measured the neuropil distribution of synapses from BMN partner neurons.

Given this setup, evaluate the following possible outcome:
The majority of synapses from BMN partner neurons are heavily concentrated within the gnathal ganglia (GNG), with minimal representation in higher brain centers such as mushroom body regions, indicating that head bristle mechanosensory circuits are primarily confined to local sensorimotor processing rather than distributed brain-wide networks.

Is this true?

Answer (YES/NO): YES